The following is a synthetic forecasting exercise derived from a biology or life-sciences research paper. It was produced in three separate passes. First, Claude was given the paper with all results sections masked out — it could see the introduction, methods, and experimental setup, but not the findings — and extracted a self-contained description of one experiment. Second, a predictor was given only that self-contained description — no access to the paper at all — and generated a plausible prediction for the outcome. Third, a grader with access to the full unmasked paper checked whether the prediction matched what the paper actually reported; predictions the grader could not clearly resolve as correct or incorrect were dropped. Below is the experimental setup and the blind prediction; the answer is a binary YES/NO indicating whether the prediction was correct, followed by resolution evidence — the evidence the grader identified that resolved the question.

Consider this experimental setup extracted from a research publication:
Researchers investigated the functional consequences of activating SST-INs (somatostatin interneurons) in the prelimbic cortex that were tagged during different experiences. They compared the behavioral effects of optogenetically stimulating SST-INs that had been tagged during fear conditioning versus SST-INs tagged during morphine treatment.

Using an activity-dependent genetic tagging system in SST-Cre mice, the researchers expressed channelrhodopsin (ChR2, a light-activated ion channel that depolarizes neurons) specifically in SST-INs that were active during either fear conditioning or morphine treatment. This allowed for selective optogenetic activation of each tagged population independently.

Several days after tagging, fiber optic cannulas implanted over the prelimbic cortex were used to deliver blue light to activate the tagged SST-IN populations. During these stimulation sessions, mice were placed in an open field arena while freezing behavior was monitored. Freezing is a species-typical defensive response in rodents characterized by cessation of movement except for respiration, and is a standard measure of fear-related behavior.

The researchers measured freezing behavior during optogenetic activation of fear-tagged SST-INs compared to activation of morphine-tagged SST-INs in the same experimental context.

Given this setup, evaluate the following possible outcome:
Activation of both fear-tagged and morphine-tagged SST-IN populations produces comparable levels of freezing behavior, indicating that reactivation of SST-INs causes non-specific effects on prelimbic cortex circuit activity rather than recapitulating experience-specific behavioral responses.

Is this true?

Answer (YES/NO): NO